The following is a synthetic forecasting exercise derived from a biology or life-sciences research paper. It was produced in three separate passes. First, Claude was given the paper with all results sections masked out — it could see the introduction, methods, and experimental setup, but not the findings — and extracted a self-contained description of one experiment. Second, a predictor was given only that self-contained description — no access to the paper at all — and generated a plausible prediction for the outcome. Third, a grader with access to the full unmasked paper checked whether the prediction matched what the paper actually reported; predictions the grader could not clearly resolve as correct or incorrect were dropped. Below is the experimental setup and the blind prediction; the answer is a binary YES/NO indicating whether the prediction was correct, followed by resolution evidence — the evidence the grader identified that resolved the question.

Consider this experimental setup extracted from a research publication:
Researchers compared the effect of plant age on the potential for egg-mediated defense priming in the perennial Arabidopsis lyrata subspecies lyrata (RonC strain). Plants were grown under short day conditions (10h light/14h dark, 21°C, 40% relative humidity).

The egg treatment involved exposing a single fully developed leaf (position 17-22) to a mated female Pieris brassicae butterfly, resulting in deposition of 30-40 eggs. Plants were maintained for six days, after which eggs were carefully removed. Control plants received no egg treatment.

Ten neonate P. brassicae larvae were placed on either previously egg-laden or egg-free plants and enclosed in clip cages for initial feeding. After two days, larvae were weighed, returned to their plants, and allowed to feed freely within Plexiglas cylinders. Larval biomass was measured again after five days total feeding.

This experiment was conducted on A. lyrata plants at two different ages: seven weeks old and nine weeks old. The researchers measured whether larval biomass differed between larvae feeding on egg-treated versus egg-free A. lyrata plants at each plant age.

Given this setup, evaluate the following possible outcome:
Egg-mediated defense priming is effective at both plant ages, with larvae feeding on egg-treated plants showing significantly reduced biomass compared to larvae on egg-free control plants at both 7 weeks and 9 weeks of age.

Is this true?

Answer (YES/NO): NO